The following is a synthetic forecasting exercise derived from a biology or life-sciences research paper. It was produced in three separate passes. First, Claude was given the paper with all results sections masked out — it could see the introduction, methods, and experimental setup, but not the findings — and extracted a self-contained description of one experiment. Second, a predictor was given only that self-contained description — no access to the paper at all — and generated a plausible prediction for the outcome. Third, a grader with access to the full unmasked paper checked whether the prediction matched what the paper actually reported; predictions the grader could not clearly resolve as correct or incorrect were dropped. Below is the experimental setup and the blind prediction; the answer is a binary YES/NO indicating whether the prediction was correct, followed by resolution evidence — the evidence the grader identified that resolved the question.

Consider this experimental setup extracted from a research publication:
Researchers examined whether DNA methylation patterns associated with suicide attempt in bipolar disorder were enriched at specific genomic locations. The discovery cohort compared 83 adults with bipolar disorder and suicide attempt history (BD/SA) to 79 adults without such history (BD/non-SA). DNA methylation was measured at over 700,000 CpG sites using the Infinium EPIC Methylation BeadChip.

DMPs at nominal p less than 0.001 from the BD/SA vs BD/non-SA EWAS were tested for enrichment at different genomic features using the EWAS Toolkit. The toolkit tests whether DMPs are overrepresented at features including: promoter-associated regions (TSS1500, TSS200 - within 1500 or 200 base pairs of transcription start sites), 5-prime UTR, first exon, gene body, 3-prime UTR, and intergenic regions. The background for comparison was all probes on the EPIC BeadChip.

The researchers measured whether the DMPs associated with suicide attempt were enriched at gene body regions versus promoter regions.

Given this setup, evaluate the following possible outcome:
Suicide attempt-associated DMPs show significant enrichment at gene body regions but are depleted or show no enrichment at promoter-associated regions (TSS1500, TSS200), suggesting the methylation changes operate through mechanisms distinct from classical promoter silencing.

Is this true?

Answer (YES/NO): NO